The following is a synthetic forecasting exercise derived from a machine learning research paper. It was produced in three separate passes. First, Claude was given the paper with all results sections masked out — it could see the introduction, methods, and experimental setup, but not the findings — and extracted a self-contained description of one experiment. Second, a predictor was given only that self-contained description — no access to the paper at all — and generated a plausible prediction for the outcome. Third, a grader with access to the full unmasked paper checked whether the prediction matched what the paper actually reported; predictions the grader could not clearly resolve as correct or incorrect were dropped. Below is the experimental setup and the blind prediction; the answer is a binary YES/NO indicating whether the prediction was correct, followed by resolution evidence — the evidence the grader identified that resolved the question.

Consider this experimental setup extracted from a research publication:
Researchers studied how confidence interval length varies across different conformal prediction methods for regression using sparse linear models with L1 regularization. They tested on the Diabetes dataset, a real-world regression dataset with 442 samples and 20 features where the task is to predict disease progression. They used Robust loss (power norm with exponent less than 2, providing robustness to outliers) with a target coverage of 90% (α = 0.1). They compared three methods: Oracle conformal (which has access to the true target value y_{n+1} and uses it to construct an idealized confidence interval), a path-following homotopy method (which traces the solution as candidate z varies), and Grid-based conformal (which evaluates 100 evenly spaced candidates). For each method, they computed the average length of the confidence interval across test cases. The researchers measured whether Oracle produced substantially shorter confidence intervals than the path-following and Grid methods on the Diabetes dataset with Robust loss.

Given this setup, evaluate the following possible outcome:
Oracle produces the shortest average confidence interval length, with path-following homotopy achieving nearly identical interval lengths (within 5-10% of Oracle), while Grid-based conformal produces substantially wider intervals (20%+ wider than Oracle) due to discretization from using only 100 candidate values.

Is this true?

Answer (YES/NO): NO